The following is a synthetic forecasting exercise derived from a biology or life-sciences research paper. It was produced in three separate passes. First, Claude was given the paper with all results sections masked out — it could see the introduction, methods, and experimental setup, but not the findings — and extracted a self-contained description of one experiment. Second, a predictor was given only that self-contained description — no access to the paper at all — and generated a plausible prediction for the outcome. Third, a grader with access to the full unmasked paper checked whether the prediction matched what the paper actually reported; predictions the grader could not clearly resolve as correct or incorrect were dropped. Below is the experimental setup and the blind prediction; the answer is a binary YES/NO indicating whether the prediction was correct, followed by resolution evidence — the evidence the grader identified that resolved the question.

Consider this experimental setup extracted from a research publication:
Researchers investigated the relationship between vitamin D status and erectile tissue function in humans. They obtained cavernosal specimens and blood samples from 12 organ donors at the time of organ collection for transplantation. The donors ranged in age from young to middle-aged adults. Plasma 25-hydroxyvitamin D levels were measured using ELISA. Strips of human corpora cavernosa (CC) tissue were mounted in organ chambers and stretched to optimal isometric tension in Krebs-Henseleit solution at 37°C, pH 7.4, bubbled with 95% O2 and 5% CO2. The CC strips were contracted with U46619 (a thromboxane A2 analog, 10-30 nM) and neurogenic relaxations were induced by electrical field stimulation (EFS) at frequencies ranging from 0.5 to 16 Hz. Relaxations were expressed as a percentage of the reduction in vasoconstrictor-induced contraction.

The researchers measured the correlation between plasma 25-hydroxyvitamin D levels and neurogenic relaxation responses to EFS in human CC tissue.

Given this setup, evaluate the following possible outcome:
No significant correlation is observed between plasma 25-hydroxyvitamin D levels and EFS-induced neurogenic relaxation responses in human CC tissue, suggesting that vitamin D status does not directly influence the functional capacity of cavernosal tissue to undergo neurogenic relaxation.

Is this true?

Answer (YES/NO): NO